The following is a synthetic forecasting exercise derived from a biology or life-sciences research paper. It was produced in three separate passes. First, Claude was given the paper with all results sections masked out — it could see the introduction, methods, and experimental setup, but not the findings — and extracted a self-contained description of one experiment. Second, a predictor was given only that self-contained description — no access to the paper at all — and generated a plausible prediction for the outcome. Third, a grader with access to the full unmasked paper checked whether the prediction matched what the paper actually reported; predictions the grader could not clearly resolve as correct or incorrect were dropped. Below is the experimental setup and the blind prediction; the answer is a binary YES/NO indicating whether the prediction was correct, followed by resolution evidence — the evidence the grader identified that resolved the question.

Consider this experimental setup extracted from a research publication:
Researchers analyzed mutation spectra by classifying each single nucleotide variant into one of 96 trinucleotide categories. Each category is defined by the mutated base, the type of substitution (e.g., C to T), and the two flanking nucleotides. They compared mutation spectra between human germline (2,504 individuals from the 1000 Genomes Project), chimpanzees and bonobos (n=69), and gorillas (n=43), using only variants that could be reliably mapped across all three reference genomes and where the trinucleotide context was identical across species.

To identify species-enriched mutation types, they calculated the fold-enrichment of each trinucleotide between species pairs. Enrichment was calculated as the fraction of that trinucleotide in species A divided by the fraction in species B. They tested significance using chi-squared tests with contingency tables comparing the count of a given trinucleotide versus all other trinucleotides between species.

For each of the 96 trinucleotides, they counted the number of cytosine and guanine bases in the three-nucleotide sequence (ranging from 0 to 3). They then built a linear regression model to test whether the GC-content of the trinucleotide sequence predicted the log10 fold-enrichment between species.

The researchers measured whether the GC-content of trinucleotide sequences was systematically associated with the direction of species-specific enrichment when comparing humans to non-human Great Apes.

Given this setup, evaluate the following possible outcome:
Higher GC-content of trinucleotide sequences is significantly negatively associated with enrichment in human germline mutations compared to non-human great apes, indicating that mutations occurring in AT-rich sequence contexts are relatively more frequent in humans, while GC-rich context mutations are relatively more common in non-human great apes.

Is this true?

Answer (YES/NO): NO